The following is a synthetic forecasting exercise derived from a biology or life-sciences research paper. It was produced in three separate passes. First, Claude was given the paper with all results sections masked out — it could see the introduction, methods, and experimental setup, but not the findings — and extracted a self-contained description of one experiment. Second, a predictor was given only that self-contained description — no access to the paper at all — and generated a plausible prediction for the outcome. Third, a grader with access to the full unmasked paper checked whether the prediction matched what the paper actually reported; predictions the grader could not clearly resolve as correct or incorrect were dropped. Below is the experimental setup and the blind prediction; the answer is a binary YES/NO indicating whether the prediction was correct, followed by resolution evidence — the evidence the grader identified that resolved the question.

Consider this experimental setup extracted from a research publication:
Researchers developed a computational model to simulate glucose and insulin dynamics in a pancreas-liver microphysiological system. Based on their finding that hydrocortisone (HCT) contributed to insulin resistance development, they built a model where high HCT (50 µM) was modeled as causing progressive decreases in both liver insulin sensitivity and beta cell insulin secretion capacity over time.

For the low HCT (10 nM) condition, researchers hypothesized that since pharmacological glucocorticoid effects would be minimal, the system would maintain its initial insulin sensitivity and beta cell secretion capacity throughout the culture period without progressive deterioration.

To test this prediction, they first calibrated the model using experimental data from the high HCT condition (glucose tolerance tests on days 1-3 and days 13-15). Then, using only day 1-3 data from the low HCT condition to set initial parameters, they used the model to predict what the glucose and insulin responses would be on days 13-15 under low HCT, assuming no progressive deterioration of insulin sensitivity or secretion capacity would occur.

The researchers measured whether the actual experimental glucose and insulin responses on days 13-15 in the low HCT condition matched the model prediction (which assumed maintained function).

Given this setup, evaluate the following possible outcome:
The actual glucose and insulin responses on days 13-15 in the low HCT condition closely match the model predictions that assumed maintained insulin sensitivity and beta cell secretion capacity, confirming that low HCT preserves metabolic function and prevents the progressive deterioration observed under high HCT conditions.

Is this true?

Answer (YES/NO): YES